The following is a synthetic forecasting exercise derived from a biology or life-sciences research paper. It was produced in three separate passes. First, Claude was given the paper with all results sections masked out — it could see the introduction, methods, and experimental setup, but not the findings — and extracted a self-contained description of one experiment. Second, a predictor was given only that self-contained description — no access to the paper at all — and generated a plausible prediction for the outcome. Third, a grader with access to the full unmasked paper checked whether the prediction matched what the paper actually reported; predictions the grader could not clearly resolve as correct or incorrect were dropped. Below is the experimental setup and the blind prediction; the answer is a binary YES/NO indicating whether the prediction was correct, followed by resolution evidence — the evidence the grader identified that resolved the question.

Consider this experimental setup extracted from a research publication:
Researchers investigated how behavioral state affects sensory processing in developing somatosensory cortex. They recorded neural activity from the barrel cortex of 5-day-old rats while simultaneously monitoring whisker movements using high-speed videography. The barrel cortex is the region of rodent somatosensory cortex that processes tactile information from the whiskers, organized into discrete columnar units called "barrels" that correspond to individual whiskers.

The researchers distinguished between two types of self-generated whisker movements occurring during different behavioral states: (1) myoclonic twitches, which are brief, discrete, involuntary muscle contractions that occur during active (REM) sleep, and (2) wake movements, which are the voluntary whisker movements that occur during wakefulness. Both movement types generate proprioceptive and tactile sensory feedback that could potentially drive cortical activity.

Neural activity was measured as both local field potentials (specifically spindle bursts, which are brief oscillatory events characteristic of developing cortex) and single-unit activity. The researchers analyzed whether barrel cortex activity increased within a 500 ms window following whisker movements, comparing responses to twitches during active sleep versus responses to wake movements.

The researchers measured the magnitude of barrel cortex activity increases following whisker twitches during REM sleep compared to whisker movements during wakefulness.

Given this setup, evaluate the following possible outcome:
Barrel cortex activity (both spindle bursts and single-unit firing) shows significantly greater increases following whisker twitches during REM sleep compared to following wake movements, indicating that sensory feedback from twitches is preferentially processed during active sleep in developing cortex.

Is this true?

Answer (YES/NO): YES